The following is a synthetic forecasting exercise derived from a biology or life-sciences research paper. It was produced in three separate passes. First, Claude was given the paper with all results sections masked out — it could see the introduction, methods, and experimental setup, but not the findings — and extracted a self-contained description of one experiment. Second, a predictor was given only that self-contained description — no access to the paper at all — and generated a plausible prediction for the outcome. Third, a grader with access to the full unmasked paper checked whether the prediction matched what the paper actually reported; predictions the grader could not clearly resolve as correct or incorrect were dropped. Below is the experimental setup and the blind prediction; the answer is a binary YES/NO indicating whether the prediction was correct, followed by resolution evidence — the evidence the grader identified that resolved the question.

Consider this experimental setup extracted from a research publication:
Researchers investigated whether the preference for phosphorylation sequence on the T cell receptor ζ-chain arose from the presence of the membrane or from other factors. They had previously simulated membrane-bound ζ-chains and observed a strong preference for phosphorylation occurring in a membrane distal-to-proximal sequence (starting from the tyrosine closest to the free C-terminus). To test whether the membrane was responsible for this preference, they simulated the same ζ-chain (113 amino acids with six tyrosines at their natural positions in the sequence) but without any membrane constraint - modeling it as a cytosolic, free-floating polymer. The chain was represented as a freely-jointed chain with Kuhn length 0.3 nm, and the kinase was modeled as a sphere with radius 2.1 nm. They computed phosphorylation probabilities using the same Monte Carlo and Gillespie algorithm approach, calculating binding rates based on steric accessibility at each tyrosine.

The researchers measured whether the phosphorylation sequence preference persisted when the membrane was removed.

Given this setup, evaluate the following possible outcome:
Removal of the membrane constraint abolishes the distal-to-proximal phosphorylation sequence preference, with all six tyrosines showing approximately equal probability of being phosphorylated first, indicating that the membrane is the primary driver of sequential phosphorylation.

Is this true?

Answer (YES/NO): NO